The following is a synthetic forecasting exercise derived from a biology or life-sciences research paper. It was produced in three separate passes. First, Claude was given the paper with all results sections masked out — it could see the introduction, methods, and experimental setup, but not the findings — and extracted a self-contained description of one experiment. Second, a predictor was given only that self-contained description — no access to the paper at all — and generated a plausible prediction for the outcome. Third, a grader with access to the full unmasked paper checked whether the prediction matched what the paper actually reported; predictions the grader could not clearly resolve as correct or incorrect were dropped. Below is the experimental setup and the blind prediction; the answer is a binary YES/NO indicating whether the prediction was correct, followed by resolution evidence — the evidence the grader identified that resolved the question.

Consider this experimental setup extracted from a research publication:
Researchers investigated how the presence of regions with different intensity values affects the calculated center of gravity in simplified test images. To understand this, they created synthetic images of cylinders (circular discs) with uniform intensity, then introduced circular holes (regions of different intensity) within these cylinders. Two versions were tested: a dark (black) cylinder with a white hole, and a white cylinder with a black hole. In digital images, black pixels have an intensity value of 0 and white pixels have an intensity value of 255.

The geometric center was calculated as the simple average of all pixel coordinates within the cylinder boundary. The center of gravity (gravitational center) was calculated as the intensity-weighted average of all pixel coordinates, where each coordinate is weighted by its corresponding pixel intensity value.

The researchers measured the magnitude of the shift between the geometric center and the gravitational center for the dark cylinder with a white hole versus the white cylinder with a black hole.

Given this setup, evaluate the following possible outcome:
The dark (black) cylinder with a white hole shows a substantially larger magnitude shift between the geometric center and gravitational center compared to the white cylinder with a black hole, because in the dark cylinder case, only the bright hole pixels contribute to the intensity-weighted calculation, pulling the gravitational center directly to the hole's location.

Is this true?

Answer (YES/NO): YES